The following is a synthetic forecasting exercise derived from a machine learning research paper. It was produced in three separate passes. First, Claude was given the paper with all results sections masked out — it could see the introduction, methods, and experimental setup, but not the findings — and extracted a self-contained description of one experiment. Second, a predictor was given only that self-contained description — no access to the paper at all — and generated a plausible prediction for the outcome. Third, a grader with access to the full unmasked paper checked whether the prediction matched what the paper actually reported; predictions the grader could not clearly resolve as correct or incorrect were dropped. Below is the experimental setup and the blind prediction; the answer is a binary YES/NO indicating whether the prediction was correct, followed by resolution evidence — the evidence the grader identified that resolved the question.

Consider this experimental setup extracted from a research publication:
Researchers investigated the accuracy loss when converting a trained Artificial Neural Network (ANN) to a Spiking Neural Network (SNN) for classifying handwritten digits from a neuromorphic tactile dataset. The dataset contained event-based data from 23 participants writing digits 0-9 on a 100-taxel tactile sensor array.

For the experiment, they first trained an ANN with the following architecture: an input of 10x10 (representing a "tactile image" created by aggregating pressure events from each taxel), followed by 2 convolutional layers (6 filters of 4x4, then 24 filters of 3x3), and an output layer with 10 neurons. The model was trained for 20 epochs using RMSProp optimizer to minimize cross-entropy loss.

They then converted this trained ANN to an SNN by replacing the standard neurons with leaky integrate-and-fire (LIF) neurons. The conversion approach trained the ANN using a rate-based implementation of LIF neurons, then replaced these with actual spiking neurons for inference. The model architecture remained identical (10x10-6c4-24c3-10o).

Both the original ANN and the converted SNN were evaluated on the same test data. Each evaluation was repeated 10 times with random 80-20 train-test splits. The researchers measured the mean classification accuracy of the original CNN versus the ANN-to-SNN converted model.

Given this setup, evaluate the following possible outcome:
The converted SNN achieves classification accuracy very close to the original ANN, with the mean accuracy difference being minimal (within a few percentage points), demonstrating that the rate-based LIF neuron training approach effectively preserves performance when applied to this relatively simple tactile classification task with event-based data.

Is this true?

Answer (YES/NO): YES